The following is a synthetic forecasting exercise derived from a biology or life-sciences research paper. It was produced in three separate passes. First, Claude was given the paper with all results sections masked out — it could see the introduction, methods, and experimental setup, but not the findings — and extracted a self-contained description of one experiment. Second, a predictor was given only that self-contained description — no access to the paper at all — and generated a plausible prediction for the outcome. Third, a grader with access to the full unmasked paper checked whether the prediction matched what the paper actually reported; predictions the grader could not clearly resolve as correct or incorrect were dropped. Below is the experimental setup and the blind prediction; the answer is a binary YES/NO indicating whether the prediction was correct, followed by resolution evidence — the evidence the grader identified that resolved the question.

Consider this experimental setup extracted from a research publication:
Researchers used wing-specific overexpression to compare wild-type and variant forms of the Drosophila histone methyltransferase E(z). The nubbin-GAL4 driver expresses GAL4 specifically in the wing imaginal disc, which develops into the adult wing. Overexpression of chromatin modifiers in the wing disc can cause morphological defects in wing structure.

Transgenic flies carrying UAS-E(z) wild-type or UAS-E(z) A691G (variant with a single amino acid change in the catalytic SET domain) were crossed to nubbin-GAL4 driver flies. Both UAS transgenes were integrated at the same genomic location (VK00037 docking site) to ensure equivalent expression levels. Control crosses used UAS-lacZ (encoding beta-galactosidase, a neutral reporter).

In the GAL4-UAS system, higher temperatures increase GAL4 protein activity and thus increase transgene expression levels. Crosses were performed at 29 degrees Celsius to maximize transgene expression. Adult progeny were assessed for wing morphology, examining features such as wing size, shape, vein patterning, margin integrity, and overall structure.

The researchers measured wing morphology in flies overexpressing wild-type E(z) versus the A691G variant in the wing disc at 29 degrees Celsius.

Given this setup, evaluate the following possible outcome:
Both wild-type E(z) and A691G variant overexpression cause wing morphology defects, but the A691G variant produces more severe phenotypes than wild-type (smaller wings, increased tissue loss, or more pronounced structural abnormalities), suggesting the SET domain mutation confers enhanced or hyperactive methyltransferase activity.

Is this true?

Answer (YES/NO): NO